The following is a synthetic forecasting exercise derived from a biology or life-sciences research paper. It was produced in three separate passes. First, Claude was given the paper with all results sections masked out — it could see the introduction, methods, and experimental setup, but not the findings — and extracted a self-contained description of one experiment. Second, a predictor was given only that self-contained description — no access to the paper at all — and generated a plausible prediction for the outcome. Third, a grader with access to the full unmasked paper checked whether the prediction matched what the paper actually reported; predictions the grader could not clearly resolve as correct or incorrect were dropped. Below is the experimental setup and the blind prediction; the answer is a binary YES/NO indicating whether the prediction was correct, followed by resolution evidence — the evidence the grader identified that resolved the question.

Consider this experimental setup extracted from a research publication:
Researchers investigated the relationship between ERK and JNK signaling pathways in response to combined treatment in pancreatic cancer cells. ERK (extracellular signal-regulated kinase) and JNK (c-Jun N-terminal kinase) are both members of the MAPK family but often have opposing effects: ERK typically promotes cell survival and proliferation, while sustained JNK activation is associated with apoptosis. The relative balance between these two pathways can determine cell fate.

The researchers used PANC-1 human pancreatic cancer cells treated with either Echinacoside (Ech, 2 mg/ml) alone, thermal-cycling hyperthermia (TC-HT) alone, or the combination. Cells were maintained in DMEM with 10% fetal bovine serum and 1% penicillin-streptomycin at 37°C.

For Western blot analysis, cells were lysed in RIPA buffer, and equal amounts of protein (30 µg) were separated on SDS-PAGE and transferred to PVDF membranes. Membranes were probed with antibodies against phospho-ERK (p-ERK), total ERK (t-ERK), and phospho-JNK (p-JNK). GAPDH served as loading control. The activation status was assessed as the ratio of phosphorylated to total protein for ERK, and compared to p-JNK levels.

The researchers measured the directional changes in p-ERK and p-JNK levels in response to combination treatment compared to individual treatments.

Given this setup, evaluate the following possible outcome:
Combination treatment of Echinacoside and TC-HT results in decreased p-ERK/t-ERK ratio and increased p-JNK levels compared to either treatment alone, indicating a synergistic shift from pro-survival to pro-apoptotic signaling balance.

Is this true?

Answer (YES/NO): YES